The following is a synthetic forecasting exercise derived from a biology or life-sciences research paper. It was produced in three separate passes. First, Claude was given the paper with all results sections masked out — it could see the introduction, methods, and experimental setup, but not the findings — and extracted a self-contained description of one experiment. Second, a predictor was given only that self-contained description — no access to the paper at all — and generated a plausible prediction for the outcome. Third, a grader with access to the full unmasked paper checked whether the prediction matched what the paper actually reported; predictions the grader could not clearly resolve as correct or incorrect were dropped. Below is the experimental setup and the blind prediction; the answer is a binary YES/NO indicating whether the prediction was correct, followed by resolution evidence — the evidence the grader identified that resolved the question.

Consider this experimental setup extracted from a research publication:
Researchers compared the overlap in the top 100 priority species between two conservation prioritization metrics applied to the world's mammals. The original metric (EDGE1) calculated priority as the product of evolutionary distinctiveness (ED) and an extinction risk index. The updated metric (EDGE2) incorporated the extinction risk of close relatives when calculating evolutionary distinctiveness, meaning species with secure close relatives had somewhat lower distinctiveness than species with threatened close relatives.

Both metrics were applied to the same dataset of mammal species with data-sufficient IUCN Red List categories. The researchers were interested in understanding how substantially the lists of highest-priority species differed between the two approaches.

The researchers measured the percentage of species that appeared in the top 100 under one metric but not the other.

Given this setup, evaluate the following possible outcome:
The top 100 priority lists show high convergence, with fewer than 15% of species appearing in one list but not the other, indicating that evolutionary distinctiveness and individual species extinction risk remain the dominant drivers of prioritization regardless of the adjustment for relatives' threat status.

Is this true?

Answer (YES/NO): NO